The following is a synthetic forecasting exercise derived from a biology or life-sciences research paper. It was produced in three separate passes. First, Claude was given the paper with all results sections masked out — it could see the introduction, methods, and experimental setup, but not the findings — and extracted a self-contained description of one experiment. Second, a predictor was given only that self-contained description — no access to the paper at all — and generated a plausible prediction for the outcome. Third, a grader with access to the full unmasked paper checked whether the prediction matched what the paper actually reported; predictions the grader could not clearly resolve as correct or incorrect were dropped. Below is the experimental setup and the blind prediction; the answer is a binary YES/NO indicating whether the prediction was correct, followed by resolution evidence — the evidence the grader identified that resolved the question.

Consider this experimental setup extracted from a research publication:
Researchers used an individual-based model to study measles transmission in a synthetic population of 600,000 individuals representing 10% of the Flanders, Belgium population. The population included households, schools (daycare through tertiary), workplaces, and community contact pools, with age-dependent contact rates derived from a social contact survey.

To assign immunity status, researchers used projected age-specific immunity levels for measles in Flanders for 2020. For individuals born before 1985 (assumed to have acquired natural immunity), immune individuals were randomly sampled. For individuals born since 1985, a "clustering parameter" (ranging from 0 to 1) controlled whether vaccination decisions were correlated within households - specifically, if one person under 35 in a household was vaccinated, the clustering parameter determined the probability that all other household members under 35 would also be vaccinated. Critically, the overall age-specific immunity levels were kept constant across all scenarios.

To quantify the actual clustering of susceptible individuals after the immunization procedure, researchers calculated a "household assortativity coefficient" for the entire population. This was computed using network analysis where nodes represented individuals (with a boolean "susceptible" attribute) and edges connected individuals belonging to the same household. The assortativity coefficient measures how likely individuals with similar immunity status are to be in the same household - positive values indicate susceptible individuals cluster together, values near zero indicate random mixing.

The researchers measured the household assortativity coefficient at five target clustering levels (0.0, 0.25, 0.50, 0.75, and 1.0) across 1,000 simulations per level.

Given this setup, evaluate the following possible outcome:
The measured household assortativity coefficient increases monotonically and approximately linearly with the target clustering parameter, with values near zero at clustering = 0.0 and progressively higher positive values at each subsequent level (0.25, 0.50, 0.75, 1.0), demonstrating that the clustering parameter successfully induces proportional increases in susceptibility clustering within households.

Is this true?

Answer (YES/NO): NO